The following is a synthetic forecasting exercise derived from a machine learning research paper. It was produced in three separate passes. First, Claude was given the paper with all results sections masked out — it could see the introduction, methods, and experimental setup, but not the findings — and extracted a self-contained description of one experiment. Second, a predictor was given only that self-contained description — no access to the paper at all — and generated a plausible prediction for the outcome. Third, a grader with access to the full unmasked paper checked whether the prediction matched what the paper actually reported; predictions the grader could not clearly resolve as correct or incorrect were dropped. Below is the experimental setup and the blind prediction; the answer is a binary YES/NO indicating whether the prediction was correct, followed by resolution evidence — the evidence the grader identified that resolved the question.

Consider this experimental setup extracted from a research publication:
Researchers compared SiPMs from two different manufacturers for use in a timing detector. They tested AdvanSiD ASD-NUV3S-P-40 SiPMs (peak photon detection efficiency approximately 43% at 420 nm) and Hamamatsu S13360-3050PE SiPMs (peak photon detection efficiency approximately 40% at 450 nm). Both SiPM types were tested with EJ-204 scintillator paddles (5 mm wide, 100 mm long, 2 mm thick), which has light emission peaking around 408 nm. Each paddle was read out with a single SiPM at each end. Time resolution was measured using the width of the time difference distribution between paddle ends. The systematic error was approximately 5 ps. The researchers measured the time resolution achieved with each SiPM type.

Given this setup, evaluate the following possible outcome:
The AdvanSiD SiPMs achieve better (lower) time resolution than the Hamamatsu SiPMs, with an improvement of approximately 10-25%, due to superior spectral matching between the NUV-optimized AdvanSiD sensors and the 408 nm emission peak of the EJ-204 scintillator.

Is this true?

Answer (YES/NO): NO